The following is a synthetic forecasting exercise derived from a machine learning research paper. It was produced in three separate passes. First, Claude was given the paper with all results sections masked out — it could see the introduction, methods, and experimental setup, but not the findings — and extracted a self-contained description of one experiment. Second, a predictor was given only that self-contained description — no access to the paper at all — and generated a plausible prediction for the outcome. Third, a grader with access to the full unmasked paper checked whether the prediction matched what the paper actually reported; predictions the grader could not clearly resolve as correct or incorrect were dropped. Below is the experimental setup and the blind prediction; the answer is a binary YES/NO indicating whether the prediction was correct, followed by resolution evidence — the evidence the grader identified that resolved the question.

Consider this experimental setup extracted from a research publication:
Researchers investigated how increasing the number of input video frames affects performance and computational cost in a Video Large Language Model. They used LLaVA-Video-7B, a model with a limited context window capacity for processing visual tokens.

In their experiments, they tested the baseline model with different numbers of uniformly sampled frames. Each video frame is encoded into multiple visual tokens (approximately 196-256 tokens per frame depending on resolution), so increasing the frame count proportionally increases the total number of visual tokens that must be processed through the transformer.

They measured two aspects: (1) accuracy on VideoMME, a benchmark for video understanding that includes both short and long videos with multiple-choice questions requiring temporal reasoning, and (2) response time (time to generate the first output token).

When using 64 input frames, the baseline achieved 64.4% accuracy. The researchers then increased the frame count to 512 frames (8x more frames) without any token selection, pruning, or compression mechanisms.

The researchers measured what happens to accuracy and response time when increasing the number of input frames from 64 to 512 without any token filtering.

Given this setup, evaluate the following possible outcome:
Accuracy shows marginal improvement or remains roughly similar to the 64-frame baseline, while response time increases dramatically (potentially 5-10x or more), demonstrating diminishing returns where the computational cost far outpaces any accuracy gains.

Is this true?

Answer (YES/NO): NO